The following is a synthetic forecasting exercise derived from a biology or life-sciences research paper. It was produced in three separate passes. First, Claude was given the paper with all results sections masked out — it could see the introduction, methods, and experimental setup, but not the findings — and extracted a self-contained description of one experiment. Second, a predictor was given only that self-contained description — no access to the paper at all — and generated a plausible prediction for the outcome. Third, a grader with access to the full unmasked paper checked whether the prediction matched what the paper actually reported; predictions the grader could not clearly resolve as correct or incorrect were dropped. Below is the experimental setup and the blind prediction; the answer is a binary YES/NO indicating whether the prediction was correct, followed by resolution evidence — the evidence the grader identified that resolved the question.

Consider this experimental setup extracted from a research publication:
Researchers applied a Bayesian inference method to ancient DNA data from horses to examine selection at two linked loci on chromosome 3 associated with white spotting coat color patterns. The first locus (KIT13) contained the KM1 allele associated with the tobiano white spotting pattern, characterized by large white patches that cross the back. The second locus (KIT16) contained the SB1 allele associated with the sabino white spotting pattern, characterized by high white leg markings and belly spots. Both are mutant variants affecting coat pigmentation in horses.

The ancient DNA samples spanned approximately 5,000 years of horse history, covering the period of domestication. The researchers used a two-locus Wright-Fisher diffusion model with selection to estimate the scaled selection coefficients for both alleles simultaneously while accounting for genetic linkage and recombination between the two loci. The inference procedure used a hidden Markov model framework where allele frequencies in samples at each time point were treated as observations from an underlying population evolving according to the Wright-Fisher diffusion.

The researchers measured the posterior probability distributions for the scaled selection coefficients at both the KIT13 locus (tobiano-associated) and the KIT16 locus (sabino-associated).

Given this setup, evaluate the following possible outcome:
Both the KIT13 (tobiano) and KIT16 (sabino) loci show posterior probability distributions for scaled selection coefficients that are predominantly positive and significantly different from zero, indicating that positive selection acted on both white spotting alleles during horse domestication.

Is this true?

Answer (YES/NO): NO